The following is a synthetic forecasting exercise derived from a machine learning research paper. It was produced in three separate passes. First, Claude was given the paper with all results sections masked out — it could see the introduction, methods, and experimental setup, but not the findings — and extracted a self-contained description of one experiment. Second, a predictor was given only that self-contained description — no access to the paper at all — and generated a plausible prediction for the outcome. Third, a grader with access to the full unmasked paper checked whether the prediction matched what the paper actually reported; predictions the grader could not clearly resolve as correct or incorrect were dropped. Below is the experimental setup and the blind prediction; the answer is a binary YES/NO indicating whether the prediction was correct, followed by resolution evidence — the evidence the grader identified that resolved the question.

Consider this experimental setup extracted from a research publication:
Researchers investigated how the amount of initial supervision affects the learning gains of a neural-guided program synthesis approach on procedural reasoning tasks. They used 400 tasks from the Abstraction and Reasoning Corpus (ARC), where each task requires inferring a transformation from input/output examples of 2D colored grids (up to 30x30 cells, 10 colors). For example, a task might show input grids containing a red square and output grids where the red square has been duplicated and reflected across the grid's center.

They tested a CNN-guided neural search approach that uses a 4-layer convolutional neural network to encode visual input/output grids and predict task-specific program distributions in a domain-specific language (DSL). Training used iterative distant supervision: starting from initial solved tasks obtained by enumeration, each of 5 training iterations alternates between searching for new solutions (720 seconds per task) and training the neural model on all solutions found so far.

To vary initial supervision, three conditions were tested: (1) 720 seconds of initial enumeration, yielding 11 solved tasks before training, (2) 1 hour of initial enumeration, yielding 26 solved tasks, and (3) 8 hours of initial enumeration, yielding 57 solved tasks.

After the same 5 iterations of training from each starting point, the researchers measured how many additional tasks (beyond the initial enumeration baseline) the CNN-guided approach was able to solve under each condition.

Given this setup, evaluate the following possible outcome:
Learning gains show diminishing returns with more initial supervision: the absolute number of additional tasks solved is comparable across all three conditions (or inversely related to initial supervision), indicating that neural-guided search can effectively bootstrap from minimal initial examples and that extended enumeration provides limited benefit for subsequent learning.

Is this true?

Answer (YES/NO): YES